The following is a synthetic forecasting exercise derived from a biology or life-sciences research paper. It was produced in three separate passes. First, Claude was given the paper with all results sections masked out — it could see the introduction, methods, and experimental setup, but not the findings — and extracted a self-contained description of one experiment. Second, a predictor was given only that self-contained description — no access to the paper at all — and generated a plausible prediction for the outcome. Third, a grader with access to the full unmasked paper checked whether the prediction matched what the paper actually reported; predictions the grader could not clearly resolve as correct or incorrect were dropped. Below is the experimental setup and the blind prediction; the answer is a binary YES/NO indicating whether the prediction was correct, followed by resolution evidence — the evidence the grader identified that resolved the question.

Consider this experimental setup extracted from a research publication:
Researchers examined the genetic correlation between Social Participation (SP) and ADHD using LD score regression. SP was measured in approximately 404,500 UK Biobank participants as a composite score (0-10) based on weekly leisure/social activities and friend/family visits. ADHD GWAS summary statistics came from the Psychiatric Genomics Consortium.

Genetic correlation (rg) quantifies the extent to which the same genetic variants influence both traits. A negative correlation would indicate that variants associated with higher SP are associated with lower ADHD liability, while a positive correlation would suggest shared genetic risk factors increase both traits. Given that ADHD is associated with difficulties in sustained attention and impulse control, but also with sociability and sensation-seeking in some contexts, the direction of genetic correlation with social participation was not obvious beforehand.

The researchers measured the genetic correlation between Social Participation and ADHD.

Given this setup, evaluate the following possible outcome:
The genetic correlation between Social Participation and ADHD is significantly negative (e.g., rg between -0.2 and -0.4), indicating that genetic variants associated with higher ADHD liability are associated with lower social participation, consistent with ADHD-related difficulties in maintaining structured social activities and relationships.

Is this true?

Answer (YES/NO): YES